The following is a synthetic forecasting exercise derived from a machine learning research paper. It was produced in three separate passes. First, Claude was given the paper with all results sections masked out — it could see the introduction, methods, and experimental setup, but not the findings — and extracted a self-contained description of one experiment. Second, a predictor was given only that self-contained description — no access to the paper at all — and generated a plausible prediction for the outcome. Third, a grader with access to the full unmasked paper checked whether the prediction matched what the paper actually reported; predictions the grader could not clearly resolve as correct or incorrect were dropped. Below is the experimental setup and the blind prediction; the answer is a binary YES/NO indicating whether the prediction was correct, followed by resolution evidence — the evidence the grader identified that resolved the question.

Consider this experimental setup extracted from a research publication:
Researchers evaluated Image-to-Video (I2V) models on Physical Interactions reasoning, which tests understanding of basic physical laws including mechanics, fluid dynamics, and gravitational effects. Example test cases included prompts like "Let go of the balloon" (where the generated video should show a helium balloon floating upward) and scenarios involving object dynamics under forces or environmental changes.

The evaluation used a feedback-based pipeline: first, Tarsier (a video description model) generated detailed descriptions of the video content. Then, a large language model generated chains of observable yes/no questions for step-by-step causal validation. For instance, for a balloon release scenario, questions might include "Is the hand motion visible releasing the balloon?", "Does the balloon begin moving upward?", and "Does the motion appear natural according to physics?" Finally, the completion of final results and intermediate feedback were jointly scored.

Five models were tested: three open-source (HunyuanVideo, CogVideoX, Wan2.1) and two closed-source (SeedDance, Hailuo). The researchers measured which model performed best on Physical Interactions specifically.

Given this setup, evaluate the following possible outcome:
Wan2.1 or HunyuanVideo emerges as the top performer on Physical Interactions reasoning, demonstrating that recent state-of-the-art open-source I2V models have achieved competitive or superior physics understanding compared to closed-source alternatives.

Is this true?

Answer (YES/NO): NO